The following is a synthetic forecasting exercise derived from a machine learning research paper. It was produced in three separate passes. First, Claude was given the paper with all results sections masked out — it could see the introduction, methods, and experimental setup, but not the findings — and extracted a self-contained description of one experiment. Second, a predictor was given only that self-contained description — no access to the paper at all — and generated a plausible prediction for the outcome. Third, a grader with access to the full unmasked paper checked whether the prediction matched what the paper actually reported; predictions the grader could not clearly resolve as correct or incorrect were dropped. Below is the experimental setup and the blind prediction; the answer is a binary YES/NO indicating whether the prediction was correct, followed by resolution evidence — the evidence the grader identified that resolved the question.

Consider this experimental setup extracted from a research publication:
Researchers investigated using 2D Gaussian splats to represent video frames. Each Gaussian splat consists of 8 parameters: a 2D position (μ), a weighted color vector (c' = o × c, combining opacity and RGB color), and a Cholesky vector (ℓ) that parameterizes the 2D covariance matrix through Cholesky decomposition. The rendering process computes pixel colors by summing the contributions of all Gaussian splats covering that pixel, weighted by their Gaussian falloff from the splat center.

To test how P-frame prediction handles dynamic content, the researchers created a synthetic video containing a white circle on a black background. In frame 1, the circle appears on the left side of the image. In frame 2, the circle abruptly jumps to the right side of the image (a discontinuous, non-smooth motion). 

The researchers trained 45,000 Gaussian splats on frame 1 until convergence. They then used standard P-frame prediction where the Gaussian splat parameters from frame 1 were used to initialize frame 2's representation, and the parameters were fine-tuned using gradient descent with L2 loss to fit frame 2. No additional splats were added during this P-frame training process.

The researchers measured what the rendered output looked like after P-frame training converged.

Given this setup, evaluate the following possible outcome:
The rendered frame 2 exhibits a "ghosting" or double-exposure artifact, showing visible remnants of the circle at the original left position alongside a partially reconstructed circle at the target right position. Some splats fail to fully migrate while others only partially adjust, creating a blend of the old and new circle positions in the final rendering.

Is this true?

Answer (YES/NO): NO